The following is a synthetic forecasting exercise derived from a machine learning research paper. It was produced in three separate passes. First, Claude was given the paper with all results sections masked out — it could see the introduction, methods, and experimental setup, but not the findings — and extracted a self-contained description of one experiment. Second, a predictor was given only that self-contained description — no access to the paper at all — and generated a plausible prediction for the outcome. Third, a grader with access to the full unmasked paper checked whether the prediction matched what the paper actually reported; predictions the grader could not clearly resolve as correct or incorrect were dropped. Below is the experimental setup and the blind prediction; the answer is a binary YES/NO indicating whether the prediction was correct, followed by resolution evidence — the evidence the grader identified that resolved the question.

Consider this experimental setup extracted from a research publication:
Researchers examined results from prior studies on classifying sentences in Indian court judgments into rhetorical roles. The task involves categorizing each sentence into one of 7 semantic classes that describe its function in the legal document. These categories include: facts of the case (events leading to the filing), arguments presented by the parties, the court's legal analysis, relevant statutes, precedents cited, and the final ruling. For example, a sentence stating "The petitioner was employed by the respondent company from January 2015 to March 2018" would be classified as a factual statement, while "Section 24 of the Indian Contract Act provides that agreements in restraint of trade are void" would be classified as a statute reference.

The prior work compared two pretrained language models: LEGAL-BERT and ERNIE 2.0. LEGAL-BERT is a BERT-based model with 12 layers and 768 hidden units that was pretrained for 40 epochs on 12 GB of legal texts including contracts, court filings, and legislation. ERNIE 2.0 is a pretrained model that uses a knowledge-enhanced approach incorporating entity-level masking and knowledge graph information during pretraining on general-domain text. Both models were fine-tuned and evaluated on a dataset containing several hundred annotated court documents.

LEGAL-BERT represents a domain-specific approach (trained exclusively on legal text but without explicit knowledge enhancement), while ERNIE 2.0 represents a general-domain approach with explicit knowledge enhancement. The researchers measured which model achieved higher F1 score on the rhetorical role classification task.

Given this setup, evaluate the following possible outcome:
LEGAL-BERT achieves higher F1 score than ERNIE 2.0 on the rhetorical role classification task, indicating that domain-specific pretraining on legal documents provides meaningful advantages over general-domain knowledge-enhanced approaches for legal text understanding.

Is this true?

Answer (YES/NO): YES